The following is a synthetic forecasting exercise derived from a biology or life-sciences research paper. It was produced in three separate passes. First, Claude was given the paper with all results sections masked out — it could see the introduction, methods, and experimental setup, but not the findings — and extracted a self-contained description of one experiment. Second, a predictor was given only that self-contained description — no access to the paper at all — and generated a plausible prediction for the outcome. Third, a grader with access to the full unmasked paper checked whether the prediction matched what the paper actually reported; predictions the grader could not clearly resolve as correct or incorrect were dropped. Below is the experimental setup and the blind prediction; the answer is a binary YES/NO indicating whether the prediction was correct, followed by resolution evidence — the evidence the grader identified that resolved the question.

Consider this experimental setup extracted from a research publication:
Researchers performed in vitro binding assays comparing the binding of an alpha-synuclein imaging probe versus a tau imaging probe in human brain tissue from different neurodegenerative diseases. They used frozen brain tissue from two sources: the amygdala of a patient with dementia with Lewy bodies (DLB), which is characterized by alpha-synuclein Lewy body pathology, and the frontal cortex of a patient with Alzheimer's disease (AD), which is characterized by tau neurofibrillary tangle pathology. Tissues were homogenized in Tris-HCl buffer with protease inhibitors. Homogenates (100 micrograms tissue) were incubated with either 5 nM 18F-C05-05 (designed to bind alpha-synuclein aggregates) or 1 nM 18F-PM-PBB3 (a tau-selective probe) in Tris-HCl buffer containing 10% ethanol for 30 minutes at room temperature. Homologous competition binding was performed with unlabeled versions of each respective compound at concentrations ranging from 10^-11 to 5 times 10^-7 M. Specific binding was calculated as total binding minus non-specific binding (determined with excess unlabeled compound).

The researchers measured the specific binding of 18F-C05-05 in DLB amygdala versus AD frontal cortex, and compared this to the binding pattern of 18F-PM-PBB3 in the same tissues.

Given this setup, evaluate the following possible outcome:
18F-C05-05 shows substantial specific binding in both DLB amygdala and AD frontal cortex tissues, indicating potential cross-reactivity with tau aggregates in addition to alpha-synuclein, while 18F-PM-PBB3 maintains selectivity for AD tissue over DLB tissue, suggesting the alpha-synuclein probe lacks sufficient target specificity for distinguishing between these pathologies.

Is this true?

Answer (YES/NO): NO